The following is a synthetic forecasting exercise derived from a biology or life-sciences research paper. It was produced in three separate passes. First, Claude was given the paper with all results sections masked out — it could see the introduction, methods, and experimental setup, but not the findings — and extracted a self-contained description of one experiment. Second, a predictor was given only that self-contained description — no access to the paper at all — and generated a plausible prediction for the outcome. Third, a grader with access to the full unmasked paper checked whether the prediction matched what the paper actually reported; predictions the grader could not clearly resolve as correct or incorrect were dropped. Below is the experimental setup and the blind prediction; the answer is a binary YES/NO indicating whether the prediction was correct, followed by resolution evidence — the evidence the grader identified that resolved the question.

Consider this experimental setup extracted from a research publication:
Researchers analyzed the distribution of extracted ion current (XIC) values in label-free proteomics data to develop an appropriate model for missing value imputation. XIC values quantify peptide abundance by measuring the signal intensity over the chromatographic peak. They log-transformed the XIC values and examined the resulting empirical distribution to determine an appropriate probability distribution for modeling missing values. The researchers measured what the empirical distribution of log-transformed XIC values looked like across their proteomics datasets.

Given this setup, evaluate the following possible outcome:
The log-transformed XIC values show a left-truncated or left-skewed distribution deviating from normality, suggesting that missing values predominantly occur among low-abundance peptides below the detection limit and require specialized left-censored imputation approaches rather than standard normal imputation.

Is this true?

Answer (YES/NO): YES